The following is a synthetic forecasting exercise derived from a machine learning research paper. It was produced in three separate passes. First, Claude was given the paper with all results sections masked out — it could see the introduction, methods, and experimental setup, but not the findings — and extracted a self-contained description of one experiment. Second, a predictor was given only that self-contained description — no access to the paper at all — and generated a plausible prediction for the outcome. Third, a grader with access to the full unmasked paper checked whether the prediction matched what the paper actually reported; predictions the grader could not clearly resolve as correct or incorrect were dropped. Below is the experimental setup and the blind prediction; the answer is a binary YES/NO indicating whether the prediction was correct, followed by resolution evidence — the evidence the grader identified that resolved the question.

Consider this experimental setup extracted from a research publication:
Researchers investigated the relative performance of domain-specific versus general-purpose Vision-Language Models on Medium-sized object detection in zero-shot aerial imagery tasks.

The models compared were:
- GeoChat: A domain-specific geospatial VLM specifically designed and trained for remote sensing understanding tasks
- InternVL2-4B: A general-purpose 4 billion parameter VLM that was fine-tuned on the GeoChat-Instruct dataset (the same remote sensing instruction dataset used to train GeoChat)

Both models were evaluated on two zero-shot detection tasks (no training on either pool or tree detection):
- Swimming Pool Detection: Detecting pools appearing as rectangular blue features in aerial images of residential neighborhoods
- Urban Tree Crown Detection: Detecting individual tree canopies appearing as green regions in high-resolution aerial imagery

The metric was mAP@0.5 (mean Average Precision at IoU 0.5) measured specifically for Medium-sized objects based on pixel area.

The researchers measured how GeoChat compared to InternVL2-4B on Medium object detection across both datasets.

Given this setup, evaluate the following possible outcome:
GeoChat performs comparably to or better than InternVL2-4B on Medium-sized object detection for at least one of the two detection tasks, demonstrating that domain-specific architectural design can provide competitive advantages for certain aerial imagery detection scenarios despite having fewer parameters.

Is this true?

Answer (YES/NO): NO